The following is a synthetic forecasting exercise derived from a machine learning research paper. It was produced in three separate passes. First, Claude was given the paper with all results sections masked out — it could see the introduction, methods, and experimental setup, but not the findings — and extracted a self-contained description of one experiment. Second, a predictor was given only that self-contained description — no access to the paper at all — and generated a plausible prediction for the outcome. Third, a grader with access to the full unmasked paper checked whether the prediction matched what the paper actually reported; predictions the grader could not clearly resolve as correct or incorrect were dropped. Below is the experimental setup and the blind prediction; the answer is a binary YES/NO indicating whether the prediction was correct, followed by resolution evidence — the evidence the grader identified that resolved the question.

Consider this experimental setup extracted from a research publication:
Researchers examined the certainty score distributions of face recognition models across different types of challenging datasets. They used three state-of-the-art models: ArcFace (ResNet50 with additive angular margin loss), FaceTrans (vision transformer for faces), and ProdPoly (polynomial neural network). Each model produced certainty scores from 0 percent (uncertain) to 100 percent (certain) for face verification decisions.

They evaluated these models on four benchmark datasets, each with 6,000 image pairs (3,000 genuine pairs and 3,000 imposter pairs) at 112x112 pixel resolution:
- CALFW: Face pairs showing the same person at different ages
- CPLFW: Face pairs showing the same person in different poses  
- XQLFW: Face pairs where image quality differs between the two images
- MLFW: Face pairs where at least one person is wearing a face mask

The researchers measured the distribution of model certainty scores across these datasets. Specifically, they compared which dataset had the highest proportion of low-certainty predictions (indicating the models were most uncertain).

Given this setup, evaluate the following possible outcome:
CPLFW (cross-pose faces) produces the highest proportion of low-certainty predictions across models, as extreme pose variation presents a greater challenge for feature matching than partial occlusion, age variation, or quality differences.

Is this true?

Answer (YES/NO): NO